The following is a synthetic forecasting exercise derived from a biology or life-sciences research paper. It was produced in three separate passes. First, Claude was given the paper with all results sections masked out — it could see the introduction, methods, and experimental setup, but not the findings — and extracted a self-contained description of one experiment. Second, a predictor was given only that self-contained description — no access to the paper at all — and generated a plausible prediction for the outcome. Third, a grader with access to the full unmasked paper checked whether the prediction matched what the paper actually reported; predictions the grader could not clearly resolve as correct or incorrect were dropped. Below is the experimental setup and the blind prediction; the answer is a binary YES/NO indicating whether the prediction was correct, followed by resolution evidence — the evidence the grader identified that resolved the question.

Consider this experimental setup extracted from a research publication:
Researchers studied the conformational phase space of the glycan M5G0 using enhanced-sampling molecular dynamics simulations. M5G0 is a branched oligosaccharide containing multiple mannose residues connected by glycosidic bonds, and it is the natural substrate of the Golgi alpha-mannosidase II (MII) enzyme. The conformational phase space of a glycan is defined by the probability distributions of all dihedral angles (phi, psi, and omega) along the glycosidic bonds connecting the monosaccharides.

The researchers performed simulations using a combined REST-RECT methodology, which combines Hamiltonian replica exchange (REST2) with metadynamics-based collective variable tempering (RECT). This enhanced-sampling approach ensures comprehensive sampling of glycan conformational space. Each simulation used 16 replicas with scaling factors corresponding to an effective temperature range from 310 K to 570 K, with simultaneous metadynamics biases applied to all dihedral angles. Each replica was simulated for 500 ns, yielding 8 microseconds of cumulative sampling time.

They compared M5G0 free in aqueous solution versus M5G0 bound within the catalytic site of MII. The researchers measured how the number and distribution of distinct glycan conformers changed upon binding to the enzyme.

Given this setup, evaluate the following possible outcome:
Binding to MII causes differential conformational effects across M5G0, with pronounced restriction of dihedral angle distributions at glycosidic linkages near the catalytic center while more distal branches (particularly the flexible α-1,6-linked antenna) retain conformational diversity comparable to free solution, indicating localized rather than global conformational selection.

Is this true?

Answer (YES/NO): NO